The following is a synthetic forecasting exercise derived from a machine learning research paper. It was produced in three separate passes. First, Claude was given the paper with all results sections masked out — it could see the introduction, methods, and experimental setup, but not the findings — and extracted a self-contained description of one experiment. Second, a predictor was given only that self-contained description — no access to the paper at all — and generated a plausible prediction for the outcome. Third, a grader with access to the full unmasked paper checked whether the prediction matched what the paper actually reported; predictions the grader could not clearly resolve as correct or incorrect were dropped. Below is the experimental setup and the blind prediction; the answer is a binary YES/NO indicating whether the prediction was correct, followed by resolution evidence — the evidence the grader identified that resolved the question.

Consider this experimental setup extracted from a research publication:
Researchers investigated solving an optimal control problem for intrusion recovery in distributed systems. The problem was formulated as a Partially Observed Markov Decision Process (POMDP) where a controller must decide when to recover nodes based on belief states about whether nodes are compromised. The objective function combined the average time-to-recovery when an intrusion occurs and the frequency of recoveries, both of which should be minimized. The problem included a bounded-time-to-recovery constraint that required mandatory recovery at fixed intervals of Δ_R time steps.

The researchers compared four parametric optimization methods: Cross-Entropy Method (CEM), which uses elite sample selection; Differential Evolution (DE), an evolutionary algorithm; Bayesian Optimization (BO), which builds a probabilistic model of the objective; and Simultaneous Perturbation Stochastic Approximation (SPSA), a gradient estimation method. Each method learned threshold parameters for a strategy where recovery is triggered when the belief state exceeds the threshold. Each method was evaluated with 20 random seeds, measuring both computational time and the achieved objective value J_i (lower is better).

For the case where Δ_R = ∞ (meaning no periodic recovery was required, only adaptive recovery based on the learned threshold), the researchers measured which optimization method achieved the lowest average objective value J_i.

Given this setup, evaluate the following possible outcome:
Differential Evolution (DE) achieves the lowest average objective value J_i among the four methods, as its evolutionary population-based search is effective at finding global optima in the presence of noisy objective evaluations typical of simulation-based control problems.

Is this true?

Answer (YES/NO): NO